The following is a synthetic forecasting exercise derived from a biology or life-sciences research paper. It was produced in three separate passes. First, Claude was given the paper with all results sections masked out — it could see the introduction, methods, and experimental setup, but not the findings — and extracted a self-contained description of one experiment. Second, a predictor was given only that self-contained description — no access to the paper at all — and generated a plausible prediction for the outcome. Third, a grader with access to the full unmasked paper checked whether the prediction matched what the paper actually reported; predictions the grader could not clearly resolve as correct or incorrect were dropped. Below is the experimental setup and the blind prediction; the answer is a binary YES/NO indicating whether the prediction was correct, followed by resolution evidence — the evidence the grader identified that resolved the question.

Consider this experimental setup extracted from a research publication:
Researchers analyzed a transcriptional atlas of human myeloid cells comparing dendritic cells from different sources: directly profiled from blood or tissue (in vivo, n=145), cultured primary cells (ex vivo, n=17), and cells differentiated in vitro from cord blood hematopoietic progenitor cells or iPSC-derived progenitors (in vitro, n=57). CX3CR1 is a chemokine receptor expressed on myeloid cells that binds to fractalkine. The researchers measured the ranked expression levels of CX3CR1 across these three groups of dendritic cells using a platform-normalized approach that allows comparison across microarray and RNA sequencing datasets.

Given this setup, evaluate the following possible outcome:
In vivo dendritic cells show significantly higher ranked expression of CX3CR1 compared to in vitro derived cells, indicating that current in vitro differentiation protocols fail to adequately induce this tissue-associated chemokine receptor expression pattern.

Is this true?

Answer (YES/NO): YES